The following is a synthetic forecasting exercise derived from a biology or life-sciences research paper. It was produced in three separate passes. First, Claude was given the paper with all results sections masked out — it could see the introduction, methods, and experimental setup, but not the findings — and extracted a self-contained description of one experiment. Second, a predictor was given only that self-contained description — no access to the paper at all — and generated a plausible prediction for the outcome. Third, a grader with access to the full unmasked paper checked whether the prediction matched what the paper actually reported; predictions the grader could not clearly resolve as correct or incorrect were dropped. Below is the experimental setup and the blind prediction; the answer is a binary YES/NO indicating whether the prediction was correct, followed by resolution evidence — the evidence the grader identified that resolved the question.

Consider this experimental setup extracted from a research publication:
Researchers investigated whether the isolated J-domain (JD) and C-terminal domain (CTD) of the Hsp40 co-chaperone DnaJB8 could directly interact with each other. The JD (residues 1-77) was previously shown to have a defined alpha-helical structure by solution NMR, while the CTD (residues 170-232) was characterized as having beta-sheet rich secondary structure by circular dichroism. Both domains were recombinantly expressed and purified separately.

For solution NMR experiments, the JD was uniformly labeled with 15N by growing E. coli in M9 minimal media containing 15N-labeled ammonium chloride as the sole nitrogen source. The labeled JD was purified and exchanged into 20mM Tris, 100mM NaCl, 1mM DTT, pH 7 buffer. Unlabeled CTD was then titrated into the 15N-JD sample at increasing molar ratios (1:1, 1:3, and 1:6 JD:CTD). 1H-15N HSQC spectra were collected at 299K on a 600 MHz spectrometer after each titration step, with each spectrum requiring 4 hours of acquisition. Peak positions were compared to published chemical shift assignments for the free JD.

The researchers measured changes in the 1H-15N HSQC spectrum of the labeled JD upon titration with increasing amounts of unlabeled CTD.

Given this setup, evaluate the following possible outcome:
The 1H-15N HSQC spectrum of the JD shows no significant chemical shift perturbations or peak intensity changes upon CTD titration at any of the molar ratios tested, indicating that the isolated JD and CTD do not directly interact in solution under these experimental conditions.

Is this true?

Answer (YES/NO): NO